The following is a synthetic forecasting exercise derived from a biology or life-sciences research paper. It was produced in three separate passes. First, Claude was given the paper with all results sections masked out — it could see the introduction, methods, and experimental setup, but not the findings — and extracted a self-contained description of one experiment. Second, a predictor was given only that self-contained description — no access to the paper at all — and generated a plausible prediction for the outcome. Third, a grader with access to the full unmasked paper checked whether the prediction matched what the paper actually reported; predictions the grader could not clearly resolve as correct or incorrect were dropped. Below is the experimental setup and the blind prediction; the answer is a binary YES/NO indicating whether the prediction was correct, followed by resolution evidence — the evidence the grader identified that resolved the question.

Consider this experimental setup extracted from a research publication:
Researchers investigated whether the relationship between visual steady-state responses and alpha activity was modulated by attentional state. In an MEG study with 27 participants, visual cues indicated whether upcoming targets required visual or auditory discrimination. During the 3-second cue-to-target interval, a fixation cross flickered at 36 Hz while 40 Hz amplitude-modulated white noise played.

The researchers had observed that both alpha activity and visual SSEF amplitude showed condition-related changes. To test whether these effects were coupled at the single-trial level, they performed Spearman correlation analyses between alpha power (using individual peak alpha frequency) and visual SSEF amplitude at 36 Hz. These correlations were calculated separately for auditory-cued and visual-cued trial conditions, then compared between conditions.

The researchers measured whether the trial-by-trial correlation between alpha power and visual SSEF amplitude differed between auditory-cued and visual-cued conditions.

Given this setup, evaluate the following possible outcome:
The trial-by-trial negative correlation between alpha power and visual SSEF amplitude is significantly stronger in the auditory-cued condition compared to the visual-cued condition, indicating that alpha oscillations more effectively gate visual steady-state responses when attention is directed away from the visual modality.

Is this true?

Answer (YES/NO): NO